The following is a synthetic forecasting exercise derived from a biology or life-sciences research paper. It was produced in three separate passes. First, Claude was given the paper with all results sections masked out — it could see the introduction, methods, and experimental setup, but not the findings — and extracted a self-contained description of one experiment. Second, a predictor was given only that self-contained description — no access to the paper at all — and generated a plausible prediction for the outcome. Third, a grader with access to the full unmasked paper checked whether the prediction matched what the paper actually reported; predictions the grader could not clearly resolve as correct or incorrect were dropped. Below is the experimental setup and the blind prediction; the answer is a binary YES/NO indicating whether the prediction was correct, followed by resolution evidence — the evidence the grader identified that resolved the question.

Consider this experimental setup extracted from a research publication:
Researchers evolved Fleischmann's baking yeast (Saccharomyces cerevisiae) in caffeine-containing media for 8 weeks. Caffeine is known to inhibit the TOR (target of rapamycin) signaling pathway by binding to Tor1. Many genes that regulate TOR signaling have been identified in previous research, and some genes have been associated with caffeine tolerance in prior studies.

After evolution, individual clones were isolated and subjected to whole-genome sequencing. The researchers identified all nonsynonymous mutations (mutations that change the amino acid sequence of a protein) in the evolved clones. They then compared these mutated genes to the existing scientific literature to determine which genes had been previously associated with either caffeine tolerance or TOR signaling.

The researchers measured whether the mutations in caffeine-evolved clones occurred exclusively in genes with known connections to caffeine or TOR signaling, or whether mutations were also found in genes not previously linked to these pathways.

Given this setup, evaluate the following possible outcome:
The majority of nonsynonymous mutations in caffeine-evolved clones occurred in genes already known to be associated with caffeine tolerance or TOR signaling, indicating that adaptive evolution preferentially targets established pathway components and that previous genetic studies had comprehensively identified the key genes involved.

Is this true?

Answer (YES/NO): NO